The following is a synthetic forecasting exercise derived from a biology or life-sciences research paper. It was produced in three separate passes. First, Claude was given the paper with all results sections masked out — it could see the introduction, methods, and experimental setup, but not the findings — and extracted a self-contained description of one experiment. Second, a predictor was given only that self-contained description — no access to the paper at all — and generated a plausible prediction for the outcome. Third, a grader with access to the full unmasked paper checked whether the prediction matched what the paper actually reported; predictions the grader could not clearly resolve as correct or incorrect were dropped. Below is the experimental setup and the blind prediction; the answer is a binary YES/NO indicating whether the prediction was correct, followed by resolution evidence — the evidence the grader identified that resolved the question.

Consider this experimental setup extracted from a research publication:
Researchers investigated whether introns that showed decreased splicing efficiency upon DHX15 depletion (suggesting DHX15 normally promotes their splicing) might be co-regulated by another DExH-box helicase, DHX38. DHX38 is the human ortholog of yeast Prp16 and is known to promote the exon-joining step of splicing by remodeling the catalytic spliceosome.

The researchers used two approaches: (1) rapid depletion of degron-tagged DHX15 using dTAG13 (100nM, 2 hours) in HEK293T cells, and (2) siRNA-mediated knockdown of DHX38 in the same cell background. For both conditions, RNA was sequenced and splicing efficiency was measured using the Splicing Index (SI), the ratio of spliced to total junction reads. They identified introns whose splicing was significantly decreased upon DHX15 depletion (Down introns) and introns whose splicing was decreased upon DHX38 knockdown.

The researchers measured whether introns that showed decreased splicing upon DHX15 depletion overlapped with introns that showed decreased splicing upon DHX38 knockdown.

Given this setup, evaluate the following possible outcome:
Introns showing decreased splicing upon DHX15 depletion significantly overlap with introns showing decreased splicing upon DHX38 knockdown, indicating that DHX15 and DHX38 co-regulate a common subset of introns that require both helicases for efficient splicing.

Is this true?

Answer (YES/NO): YES